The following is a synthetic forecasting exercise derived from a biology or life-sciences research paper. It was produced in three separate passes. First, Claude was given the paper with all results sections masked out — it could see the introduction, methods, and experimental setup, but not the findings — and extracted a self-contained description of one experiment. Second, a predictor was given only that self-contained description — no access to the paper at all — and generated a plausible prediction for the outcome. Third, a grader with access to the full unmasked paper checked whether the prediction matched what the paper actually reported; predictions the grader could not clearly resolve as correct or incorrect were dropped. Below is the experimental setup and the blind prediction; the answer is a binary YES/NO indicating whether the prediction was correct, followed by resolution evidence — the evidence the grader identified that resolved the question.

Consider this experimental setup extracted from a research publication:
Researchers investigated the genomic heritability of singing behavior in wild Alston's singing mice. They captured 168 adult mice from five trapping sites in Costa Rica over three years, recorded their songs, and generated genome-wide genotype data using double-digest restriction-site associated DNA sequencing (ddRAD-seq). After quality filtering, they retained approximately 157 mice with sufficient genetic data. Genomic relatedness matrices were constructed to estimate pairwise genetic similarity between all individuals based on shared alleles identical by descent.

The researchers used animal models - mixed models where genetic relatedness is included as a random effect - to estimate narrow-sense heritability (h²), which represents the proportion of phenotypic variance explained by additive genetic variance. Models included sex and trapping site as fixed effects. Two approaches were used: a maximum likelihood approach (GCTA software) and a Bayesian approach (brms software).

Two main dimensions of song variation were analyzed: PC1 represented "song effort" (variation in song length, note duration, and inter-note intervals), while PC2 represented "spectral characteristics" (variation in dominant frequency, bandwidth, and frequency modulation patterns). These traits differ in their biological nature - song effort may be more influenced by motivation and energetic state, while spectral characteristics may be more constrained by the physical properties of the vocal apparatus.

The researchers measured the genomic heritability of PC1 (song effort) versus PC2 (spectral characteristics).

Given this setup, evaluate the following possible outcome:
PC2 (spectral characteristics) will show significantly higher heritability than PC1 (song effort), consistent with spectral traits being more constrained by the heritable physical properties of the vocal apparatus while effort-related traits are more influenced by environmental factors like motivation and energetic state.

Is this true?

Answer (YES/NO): YES